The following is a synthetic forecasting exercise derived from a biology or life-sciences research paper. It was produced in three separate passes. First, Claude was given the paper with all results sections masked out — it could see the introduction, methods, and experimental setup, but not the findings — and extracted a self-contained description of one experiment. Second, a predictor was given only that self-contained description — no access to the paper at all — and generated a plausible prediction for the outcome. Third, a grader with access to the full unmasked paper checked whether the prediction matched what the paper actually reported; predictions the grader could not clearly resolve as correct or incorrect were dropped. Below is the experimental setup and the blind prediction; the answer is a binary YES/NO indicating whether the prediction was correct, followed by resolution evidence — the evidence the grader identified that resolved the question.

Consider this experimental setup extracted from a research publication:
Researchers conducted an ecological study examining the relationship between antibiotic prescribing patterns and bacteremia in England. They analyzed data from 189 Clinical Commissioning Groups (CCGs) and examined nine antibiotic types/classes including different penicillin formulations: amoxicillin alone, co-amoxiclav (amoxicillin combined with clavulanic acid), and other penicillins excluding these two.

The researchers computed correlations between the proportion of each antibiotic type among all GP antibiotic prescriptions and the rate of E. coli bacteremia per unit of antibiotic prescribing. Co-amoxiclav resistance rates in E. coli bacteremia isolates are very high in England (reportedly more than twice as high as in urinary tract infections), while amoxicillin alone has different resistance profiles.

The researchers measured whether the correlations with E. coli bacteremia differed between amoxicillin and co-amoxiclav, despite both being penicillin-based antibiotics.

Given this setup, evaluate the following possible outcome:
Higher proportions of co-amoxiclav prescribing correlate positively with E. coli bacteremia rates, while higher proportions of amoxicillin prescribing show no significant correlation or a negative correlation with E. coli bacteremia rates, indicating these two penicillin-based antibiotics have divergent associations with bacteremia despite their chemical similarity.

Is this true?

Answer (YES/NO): NO